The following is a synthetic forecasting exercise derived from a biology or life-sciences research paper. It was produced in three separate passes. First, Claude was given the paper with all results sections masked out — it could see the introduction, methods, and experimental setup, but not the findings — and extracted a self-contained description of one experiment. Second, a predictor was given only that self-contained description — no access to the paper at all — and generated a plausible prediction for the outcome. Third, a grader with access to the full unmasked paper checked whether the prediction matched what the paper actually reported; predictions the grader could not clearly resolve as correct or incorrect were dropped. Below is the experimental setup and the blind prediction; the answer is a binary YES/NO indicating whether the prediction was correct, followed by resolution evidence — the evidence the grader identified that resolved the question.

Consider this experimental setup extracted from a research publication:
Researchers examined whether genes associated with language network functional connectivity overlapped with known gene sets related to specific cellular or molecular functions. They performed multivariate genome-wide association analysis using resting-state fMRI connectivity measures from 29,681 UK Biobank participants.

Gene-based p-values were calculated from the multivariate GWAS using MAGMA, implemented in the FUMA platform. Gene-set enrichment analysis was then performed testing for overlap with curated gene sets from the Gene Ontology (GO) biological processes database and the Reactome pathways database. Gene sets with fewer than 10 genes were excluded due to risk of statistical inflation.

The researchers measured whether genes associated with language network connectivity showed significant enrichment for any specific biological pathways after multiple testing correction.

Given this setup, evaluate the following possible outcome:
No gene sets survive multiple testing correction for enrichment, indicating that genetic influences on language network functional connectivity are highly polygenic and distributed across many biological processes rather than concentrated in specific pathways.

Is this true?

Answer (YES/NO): YES